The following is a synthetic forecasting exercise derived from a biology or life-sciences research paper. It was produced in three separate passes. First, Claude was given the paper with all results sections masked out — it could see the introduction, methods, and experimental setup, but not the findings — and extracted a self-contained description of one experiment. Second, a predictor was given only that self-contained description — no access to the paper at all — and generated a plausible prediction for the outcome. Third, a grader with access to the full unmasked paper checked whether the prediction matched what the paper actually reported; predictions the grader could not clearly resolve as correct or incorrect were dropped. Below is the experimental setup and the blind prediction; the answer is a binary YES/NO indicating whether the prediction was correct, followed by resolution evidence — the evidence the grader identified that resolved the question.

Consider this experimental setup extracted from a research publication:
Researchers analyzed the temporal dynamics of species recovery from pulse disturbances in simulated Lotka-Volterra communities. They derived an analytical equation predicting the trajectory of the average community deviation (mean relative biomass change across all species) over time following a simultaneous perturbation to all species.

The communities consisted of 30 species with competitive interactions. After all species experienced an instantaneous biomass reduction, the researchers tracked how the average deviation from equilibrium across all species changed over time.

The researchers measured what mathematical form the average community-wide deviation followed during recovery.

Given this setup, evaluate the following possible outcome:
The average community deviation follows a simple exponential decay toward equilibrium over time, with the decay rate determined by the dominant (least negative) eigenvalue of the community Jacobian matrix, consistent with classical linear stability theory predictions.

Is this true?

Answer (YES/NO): NO